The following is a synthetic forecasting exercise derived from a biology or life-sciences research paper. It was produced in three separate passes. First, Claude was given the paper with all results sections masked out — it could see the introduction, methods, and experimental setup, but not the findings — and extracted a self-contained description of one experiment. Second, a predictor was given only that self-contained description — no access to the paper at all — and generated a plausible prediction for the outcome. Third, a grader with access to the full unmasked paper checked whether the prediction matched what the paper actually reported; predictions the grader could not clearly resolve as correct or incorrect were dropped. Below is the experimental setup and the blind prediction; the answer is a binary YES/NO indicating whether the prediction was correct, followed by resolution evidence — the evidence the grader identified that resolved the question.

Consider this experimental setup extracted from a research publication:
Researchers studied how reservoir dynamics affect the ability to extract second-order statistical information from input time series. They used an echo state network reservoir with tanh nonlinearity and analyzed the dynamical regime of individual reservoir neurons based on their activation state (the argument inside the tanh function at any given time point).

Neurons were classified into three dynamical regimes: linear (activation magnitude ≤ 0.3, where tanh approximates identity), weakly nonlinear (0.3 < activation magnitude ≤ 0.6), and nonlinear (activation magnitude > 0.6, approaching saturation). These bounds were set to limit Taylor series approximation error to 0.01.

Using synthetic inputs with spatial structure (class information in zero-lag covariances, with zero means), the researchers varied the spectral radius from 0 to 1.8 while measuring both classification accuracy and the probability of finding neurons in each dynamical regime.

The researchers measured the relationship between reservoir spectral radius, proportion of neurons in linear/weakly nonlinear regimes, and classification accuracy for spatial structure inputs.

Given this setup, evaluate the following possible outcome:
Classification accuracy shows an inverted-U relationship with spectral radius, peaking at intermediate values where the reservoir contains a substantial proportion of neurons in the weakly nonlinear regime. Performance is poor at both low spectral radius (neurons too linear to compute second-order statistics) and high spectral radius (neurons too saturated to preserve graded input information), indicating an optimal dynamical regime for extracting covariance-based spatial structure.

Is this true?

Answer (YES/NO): NO